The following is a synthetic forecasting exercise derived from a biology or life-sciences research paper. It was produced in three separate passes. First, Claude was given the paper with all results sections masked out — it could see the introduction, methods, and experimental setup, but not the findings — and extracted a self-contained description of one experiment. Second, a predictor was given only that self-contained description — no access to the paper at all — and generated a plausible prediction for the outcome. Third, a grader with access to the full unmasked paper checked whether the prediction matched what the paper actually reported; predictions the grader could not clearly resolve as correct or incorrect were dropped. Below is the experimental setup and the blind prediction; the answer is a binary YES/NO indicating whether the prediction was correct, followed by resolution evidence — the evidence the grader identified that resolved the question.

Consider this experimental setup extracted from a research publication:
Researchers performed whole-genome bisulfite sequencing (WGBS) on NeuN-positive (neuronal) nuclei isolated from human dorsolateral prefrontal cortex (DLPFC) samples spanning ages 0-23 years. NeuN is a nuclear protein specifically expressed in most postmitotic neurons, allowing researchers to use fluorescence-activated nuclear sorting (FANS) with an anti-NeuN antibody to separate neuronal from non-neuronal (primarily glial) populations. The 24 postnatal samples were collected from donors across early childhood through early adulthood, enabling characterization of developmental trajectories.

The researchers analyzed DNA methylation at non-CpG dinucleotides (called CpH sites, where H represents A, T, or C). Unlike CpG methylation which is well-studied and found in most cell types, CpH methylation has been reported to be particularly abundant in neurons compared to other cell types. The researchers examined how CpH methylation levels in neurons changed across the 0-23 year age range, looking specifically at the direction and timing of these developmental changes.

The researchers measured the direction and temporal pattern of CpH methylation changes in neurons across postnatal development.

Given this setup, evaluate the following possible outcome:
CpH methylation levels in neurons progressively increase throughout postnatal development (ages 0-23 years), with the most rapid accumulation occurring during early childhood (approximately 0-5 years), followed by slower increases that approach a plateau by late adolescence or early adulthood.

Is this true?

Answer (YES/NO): YES